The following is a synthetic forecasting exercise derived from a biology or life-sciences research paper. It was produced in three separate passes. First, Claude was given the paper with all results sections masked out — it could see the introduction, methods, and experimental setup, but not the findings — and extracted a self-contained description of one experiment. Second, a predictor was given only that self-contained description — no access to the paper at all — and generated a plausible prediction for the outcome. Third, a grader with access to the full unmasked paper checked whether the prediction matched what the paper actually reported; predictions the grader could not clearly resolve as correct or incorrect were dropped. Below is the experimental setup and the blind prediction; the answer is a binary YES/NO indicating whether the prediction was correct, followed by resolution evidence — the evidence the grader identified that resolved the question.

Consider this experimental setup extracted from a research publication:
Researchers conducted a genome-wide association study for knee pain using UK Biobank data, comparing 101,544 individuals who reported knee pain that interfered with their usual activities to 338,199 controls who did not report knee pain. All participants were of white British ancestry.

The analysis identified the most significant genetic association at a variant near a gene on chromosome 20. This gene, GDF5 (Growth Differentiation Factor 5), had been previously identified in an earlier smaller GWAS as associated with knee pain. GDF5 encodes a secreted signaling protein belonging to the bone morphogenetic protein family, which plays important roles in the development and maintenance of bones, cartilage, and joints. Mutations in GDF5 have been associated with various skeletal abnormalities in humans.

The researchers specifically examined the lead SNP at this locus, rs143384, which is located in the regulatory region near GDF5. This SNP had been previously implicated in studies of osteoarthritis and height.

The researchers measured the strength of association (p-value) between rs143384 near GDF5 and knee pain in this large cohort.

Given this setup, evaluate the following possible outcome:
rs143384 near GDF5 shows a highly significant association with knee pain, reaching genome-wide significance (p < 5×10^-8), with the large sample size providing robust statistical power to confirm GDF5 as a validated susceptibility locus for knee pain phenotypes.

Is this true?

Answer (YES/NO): YES